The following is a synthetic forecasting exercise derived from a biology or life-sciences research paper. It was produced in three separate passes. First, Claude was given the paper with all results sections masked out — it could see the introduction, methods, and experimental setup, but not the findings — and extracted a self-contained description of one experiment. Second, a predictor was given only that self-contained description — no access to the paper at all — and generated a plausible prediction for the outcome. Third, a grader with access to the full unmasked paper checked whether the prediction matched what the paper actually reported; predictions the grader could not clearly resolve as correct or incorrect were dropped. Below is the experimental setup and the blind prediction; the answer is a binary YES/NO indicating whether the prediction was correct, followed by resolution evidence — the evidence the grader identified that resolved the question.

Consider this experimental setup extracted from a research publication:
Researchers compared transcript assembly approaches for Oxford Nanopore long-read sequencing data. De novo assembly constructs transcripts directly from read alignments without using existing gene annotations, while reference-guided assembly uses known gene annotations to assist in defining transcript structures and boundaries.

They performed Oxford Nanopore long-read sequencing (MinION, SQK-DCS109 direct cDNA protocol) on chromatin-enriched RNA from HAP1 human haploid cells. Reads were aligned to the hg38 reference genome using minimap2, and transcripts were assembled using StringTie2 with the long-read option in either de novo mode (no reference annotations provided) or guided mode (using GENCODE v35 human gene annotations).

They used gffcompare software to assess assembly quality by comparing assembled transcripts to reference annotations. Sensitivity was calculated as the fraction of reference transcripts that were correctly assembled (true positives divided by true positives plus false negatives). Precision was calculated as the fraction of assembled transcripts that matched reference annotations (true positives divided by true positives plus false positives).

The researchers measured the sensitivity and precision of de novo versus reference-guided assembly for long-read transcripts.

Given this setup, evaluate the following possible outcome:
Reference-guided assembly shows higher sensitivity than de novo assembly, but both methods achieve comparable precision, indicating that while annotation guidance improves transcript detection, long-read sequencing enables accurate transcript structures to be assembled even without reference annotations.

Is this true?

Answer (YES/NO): NO